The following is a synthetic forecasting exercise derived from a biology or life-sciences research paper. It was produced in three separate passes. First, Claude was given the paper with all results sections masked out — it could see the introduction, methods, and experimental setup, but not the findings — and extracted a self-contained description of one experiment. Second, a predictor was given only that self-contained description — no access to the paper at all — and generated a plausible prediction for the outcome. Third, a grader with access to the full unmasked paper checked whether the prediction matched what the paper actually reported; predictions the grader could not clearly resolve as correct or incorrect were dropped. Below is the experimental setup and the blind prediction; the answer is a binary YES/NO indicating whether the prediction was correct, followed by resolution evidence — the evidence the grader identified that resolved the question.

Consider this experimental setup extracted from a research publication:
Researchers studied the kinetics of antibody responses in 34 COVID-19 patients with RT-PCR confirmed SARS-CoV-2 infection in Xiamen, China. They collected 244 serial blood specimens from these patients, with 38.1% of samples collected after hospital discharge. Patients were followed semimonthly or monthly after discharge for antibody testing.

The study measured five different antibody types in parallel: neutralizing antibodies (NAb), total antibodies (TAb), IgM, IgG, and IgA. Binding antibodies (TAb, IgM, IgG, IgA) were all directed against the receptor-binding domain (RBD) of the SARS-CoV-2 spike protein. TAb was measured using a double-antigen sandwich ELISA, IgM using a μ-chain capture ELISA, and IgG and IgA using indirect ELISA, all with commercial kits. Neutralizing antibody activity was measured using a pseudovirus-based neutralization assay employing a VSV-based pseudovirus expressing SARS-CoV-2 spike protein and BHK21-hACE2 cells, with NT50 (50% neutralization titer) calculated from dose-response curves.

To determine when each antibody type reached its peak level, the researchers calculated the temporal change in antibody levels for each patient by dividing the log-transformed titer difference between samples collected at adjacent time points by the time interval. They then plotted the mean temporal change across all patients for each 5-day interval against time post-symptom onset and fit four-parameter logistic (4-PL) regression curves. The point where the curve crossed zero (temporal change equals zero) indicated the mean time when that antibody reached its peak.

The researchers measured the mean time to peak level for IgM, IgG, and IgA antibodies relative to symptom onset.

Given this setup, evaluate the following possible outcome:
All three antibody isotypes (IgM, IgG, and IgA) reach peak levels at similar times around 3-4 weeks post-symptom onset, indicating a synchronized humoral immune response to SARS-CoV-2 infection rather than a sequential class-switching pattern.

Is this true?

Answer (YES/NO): NO